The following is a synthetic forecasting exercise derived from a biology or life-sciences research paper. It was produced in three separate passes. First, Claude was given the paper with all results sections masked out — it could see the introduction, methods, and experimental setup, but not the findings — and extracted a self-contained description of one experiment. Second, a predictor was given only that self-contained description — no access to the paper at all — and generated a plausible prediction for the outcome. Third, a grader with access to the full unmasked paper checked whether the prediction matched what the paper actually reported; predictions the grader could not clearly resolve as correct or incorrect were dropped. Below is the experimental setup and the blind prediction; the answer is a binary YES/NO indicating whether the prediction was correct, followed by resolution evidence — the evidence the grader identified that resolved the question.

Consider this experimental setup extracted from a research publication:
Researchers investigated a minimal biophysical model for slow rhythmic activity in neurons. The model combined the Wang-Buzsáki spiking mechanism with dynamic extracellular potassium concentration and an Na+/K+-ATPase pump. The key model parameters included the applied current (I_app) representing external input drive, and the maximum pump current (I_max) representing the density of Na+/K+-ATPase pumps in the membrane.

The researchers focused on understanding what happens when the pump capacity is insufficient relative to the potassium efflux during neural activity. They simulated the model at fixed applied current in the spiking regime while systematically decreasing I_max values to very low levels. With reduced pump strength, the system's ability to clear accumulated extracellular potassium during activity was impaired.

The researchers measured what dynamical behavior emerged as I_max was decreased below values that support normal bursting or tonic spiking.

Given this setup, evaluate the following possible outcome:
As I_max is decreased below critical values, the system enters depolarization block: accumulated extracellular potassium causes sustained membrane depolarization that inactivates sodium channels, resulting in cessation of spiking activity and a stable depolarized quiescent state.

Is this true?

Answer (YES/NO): YES